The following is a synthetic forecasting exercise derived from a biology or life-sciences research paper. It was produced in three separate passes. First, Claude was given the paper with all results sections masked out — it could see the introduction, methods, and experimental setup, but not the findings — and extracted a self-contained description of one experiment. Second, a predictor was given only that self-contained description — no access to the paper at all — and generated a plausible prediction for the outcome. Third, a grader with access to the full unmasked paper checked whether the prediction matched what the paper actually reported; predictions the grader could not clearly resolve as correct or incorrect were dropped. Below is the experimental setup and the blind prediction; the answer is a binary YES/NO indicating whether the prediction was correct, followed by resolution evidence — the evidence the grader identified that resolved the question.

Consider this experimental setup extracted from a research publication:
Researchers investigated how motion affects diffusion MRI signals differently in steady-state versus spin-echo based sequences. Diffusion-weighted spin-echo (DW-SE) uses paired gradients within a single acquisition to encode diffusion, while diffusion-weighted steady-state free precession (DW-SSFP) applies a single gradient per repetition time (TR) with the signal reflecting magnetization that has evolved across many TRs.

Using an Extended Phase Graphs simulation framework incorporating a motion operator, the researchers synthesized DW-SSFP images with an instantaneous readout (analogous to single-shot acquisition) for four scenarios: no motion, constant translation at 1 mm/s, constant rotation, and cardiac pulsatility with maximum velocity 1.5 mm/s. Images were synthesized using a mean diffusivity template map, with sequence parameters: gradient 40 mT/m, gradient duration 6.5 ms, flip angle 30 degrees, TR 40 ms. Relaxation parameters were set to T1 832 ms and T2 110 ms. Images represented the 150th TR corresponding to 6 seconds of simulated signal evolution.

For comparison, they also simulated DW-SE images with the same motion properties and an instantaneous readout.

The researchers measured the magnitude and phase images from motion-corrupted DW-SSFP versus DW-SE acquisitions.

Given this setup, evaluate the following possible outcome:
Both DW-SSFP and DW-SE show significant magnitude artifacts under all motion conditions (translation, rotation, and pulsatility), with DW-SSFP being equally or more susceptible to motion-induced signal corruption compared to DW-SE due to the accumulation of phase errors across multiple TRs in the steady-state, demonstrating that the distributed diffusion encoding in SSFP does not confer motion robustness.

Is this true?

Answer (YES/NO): NO